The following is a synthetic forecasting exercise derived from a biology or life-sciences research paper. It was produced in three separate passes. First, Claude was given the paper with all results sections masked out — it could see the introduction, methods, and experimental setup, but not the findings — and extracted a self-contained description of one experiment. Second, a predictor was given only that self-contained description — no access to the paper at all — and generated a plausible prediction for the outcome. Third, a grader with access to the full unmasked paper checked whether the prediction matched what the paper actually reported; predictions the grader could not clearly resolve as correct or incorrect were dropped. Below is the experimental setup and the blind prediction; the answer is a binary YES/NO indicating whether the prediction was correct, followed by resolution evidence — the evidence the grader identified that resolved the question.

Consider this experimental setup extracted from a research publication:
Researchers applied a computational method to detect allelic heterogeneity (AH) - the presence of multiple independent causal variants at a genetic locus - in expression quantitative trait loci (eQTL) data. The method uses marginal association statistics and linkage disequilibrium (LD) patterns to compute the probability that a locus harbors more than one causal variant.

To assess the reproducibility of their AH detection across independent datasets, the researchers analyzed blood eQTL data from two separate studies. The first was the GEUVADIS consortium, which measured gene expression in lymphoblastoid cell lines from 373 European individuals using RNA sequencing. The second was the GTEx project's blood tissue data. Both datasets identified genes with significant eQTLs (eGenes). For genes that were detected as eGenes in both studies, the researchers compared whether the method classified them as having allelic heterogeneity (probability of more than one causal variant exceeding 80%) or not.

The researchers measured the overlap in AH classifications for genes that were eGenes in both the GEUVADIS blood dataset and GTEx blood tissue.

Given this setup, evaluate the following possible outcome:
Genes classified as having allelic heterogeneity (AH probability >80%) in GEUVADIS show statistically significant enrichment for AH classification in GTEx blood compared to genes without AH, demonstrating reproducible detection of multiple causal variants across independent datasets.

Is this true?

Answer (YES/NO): YES